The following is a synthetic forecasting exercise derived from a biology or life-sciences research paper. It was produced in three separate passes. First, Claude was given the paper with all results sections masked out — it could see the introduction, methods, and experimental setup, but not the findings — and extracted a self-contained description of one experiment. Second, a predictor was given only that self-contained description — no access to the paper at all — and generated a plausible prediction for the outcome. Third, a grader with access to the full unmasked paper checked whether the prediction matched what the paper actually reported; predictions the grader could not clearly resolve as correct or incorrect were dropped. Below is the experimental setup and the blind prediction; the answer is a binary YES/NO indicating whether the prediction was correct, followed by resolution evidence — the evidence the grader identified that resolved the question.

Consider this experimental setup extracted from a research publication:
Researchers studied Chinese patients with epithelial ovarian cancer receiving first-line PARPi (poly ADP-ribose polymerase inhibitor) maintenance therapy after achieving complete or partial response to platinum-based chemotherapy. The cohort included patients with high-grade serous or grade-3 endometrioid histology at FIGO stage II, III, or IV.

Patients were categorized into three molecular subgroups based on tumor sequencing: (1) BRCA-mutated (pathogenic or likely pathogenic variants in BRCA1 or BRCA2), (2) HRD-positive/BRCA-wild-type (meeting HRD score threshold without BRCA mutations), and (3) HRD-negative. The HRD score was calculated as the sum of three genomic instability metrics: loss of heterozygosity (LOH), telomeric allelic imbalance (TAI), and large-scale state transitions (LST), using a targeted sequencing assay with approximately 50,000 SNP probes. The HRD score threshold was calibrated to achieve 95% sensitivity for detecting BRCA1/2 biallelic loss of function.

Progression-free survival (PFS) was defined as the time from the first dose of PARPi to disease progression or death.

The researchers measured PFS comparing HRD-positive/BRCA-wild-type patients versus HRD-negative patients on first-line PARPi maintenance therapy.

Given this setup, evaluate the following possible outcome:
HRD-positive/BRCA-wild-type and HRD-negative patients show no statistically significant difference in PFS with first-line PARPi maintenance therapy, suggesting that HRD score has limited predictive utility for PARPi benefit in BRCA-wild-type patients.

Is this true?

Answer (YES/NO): NO